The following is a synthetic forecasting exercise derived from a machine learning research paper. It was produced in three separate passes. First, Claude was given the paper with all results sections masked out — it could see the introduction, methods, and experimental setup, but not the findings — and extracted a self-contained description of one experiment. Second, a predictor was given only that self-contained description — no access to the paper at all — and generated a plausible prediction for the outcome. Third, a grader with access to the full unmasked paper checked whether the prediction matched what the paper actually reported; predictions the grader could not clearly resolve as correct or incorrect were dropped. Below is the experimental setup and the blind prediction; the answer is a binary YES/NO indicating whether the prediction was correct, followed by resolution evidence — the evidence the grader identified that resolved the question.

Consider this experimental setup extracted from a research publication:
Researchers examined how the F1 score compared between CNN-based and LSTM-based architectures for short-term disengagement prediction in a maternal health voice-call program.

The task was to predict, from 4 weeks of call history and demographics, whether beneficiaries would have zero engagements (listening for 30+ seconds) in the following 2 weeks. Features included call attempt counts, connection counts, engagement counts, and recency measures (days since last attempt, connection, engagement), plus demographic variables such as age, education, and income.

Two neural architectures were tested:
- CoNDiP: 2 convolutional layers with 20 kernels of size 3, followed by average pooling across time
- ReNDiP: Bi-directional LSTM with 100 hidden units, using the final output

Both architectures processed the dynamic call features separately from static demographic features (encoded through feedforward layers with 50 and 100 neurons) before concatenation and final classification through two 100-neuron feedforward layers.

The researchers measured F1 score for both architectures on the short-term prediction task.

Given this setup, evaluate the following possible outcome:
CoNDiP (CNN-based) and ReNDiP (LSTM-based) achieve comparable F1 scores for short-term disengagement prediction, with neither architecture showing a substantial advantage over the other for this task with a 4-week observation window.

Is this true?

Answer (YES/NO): YES